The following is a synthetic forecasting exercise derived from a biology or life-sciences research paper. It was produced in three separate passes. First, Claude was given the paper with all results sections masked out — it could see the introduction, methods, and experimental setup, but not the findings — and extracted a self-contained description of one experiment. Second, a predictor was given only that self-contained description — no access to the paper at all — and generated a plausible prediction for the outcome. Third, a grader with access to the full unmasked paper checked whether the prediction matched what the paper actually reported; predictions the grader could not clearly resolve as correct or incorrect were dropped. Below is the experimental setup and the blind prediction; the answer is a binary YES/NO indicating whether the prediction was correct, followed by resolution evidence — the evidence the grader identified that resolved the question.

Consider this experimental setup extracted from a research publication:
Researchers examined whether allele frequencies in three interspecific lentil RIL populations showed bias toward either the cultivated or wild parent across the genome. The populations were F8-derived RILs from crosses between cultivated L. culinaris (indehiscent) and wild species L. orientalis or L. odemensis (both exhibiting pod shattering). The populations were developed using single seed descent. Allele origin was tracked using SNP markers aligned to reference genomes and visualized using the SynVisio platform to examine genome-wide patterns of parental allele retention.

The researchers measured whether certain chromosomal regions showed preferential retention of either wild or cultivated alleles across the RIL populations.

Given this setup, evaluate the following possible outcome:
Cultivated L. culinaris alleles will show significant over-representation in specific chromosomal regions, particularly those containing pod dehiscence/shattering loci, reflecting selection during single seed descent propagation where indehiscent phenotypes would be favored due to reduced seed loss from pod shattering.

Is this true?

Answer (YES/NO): NO